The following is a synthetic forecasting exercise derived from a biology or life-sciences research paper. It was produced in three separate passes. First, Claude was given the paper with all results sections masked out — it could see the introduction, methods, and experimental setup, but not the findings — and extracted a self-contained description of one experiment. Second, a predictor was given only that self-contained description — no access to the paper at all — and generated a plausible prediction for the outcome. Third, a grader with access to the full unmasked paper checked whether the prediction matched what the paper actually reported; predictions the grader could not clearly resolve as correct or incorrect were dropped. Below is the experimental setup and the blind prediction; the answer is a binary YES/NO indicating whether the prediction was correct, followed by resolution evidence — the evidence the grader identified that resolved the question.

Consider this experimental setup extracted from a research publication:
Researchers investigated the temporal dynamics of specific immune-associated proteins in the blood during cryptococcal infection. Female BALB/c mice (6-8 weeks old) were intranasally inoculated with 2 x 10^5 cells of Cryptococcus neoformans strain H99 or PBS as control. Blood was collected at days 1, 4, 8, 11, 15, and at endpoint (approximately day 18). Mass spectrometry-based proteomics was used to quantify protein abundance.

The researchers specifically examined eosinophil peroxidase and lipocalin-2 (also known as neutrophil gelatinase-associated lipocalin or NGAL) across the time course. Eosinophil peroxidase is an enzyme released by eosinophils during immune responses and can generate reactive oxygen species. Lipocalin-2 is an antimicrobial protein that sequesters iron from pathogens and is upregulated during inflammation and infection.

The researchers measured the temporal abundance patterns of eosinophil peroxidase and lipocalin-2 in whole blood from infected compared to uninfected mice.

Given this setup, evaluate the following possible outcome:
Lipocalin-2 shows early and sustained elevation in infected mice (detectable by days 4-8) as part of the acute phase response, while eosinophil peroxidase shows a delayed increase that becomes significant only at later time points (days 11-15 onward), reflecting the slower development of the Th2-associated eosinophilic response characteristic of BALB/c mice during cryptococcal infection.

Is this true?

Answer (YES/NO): NO